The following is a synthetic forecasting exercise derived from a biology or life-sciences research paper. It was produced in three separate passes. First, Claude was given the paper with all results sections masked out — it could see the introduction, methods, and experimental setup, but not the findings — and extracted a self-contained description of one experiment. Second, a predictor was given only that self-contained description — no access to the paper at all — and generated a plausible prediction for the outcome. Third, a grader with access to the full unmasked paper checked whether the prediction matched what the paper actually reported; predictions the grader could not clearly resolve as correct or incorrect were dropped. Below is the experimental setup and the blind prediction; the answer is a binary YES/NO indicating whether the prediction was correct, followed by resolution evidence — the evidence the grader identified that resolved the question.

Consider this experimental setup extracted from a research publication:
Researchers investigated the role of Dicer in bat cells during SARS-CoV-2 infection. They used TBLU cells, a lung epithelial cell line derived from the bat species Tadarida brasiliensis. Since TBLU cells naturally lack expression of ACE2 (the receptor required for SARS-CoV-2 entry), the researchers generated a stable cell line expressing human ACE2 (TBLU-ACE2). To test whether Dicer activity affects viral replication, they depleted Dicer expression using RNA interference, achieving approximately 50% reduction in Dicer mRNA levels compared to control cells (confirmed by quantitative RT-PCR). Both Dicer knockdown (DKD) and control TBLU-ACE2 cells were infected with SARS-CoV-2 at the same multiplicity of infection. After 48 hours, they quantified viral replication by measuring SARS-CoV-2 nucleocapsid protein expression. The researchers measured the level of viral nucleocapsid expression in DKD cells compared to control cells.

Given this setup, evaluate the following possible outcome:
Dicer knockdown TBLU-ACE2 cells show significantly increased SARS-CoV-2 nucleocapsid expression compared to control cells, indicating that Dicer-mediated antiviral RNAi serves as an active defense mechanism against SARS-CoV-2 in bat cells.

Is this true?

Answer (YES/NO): YES